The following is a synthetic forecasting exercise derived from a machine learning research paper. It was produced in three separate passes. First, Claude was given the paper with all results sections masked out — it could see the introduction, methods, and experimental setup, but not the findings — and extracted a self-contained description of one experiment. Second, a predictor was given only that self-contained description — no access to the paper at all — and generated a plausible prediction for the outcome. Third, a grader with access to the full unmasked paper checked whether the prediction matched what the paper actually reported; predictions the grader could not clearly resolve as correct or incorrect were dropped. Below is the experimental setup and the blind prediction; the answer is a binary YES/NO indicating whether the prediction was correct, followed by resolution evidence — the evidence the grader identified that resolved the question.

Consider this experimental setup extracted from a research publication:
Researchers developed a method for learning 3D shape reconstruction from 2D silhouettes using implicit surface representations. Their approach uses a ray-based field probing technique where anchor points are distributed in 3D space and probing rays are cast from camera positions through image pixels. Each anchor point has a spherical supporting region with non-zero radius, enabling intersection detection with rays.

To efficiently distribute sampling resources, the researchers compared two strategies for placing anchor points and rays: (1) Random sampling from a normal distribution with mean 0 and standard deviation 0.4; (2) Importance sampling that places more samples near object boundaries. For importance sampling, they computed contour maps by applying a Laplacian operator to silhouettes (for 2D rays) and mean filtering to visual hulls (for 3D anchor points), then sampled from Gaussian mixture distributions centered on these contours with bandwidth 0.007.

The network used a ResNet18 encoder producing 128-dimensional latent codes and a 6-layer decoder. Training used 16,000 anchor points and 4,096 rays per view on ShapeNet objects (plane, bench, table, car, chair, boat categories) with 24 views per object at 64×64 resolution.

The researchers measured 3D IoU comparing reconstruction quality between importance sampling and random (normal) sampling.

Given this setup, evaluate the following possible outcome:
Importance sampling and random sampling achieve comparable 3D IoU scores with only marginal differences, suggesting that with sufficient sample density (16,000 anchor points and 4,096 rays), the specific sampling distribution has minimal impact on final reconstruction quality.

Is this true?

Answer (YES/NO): NO